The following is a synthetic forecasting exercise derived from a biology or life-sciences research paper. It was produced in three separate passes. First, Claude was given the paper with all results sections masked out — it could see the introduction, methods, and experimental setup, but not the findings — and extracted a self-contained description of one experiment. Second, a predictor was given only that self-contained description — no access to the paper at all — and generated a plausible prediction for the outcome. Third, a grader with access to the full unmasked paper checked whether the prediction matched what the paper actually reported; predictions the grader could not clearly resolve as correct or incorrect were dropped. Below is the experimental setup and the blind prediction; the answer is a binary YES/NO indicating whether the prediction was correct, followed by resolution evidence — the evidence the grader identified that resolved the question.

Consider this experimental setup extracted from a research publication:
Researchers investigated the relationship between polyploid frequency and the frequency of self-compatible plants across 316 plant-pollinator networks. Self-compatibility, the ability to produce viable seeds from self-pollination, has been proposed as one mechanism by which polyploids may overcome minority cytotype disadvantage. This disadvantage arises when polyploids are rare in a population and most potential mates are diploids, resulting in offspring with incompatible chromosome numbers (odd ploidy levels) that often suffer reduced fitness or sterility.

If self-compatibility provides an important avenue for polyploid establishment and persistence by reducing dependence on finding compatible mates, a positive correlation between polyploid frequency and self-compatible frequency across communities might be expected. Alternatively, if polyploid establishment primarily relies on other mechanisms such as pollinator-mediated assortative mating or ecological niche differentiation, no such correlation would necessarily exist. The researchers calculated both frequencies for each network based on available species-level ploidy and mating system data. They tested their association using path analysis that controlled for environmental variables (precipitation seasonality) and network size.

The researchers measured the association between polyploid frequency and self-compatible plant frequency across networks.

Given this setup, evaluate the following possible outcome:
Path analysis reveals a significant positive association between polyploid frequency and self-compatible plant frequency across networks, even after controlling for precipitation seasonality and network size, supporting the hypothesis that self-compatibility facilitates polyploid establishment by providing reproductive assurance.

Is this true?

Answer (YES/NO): NO